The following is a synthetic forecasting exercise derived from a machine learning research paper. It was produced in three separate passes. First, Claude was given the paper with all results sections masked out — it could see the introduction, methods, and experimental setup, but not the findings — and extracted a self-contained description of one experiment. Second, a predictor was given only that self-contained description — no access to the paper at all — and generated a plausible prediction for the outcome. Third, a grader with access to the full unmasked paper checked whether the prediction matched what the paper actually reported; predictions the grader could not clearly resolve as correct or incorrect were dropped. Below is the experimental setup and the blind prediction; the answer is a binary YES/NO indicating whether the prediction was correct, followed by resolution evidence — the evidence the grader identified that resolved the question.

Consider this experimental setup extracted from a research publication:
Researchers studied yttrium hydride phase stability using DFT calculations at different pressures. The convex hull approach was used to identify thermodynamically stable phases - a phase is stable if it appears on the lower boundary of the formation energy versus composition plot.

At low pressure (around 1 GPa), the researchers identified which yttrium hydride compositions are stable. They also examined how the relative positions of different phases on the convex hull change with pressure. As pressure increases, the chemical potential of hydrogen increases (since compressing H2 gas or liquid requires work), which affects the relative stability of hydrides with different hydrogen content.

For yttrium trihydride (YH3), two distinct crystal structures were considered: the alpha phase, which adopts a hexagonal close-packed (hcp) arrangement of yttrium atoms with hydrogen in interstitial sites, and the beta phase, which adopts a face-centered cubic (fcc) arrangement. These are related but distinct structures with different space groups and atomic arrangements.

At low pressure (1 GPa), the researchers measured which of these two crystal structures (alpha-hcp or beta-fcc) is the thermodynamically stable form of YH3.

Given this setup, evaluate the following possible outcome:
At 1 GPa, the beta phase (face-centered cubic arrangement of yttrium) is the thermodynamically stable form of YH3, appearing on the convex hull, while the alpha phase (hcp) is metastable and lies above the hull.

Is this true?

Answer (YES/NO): NO